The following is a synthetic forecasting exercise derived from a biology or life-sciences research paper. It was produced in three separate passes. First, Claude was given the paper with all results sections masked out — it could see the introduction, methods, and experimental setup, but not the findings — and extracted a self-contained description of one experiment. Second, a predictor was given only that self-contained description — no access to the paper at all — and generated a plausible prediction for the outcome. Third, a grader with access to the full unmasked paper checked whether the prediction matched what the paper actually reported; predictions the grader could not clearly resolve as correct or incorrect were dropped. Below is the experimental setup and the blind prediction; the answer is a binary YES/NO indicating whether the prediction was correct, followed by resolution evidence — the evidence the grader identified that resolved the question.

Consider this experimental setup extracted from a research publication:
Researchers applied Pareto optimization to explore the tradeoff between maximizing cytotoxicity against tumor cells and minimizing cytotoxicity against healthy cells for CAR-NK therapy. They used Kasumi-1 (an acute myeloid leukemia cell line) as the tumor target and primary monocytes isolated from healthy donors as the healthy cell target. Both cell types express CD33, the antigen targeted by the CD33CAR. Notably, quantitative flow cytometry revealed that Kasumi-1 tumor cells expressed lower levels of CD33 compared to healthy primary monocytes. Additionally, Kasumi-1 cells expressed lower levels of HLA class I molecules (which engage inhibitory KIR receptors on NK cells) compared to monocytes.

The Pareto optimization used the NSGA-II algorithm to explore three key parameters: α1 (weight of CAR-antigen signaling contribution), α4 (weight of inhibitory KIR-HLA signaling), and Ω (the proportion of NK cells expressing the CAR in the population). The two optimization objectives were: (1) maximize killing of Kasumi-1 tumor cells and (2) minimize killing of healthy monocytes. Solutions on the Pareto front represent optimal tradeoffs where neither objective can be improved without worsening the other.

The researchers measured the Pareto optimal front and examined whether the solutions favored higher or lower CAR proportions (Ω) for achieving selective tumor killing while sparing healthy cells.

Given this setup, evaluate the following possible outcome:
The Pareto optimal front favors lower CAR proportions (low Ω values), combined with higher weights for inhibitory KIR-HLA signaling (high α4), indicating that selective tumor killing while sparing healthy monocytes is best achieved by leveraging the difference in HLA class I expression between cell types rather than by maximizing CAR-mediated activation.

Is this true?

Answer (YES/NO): NO